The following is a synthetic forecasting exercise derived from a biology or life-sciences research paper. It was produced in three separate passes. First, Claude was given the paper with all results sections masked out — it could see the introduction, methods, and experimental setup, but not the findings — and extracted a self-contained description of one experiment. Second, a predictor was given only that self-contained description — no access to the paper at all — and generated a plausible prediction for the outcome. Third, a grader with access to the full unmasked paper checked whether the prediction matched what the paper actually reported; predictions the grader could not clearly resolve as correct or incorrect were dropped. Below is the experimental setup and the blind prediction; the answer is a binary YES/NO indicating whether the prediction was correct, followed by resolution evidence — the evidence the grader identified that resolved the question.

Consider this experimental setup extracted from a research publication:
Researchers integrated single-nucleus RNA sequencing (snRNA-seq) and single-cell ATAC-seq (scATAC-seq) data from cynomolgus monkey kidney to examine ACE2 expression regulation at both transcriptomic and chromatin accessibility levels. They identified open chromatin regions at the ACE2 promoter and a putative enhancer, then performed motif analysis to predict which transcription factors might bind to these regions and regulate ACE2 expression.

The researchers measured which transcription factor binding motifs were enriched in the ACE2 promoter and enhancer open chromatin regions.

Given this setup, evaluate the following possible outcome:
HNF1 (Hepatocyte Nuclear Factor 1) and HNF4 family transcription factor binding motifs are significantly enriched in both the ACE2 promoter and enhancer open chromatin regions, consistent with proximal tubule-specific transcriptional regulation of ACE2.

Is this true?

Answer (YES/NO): NO